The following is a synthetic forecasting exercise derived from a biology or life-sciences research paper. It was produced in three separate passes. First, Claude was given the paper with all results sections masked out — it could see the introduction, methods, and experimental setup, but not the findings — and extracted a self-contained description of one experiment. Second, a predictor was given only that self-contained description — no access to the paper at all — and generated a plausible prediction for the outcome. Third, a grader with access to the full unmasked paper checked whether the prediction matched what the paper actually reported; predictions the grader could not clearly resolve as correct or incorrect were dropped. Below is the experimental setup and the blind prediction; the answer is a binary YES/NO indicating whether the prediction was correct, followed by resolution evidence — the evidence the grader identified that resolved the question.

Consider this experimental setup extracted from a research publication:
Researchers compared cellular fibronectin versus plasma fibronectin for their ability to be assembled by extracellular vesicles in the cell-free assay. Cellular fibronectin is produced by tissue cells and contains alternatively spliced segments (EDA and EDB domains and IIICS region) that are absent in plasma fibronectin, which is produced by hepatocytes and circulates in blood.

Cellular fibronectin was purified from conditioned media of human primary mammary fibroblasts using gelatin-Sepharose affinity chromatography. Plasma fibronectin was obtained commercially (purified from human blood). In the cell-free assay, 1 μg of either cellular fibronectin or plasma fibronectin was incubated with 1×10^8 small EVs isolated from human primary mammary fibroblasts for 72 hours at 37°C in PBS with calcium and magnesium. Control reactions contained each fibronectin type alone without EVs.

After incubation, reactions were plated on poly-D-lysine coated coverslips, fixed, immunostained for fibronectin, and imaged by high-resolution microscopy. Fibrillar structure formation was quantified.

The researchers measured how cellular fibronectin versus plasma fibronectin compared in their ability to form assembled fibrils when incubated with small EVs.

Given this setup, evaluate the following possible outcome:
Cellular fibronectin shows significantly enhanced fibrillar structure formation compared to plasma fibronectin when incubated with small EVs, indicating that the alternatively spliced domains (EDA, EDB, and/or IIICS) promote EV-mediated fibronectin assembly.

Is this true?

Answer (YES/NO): YES